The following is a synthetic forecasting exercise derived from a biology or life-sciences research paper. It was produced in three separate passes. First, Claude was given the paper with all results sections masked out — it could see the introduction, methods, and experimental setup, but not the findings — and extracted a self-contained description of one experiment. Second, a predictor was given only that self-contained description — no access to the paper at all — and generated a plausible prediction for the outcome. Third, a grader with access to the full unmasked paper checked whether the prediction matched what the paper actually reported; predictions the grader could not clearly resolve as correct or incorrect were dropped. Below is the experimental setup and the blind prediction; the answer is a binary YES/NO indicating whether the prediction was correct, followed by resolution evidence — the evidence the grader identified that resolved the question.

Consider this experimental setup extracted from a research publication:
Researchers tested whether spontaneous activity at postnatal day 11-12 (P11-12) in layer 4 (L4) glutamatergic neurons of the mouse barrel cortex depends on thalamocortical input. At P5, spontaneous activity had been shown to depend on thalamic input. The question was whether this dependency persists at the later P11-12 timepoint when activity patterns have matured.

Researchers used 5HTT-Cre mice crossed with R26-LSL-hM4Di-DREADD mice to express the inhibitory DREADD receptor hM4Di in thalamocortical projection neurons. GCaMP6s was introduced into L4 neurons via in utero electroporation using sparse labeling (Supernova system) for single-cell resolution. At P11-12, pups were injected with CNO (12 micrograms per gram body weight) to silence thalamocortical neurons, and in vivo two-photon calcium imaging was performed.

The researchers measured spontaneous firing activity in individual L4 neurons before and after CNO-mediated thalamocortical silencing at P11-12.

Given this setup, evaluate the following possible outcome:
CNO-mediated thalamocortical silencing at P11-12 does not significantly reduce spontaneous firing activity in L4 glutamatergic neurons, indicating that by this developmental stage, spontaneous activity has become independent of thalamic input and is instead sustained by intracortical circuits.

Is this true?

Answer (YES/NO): YES